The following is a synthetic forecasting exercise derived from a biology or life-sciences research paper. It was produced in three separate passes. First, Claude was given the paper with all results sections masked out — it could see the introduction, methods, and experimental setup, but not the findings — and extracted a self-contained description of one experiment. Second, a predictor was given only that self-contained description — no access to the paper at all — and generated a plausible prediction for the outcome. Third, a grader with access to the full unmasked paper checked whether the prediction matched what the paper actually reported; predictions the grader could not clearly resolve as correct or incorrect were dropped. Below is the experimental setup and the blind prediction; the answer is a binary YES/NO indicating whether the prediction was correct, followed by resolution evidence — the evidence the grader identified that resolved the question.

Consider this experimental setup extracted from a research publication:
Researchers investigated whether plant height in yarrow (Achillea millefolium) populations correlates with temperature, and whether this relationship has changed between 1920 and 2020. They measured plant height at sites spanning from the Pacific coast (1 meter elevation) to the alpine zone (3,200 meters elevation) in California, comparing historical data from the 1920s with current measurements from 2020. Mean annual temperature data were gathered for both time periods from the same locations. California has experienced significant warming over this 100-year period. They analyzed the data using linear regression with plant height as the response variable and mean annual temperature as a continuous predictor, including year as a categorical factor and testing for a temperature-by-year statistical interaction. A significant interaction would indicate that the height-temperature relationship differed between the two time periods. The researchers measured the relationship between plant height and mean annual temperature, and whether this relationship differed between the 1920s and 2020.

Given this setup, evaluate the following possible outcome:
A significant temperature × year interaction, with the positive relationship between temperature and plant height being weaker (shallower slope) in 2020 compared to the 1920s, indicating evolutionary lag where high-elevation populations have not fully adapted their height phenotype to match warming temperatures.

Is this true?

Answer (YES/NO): NO